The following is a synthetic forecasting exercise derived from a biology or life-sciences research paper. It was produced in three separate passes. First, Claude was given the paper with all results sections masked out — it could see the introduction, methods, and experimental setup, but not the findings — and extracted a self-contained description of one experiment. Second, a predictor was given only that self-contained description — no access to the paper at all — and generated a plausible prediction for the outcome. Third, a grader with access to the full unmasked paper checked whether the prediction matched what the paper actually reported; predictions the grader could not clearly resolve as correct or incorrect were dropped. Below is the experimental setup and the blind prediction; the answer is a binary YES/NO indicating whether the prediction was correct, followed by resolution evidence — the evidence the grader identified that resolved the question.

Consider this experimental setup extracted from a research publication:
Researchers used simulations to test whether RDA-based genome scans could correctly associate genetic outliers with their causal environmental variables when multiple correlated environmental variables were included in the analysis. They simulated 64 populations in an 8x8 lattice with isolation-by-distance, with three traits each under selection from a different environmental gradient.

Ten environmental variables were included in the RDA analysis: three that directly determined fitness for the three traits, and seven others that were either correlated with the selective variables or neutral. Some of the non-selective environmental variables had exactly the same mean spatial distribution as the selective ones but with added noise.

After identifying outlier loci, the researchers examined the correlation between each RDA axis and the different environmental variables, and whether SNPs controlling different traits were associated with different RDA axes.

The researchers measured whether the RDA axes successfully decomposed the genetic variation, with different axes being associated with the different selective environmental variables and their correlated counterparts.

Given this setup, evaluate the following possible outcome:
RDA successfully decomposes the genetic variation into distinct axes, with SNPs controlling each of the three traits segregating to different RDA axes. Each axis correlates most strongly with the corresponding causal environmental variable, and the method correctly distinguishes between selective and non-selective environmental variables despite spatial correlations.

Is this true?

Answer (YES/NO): NO